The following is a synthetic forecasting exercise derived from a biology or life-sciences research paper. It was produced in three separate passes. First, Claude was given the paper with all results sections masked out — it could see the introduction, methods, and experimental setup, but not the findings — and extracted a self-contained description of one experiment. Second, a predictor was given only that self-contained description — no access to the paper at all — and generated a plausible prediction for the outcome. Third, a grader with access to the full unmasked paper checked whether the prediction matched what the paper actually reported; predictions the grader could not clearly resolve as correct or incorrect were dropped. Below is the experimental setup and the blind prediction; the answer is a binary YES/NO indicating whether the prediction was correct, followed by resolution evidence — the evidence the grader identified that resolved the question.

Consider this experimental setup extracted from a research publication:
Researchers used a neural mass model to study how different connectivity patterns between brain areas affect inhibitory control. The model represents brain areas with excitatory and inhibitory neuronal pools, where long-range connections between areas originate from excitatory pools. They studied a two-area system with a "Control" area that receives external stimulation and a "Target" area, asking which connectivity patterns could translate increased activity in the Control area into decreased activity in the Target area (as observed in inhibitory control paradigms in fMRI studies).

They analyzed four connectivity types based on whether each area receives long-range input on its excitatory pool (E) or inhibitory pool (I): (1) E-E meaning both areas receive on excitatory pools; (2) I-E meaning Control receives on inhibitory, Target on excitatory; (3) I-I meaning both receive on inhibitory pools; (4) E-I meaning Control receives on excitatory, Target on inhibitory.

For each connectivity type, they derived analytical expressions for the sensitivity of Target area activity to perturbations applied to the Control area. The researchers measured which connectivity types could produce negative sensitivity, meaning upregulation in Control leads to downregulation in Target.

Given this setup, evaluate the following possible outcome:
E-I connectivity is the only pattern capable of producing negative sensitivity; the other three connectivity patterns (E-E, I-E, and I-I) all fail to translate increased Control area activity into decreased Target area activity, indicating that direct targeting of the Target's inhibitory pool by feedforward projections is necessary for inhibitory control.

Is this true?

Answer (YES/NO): NO